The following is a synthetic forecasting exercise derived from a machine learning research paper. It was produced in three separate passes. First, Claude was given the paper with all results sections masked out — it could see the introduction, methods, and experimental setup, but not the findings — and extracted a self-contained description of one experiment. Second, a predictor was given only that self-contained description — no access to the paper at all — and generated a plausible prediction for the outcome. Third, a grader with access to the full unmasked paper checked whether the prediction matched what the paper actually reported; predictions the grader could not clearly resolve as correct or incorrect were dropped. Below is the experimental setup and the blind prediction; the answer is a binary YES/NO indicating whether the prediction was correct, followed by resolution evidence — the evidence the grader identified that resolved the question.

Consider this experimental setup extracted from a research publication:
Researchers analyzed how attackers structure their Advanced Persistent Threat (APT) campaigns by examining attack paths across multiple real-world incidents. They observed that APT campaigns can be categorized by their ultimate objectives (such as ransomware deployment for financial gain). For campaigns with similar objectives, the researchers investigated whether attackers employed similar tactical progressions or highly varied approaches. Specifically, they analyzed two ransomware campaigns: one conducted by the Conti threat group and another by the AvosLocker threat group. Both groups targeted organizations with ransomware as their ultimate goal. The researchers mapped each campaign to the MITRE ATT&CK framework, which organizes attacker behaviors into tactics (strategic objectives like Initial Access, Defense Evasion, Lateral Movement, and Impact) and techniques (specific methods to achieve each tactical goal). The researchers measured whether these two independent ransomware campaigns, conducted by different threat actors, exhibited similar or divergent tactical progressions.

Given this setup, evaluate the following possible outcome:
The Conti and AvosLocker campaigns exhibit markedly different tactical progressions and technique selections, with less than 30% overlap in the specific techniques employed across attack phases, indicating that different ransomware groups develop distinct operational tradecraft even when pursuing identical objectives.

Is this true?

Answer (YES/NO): NO